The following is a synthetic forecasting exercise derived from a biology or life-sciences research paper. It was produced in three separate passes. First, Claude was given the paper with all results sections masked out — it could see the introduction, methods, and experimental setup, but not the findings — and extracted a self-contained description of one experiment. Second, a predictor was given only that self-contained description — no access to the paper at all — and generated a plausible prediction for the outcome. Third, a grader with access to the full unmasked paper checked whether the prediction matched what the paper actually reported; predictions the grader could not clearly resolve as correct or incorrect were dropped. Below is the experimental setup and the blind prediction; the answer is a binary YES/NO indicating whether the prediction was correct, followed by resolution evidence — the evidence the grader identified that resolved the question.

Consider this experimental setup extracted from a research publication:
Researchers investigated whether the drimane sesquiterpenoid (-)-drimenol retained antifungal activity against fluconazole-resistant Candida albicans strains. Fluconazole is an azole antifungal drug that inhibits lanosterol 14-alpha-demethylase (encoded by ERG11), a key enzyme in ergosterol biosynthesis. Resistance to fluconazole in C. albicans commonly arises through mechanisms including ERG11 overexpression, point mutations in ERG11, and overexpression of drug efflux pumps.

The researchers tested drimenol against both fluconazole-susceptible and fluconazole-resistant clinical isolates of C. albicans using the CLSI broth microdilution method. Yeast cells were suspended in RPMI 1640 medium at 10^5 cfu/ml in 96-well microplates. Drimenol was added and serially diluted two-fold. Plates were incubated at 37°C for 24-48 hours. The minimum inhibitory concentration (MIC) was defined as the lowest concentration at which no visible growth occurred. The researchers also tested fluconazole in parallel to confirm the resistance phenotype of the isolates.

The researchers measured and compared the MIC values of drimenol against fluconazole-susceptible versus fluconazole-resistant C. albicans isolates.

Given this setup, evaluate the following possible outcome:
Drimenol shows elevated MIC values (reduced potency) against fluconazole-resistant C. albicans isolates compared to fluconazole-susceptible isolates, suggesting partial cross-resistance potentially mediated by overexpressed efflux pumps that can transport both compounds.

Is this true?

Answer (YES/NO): NO